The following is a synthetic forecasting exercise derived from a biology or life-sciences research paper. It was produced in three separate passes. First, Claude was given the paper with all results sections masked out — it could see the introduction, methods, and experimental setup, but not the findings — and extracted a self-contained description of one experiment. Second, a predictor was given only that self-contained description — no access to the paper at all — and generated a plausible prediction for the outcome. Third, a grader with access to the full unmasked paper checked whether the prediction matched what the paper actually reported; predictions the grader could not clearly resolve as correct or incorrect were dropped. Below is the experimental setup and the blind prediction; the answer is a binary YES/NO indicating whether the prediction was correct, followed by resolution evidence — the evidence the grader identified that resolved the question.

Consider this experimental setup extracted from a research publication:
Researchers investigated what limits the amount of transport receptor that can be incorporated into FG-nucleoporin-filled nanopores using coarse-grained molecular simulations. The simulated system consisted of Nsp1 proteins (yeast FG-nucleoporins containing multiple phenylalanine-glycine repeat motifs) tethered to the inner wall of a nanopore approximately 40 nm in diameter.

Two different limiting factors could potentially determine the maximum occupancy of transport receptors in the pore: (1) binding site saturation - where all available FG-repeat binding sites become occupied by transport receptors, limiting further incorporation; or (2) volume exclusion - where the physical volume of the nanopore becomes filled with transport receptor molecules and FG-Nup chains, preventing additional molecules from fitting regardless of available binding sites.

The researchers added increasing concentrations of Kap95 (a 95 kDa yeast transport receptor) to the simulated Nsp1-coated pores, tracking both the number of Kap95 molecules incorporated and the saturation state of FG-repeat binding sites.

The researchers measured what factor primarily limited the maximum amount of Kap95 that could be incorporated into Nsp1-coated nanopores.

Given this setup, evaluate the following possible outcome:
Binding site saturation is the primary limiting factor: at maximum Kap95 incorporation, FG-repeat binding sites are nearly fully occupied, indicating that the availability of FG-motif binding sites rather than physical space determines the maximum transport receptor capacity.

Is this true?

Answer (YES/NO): NO